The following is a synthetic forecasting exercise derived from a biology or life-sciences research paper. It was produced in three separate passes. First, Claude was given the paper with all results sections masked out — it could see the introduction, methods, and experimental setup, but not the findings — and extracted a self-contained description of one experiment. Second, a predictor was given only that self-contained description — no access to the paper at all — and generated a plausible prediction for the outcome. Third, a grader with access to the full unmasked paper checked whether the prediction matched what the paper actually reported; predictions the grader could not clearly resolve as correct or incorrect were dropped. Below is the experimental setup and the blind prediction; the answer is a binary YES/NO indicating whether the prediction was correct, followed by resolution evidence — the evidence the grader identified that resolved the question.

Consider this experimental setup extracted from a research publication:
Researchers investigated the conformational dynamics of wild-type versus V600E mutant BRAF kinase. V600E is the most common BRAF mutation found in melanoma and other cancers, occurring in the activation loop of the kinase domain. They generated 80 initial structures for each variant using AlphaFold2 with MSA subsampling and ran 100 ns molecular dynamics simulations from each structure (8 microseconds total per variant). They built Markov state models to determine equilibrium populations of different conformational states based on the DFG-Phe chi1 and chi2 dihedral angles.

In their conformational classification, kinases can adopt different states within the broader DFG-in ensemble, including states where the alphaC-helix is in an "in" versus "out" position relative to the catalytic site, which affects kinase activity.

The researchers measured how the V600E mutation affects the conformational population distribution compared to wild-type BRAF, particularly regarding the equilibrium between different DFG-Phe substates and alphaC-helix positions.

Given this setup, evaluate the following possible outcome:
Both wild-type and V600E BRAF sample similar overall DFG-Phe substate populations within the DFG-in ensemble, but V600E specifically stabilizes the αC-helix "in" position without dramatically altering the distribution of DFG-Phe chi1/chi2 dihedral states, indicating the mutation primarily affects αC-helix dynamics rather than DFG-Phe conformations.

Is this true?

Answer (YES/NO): NO